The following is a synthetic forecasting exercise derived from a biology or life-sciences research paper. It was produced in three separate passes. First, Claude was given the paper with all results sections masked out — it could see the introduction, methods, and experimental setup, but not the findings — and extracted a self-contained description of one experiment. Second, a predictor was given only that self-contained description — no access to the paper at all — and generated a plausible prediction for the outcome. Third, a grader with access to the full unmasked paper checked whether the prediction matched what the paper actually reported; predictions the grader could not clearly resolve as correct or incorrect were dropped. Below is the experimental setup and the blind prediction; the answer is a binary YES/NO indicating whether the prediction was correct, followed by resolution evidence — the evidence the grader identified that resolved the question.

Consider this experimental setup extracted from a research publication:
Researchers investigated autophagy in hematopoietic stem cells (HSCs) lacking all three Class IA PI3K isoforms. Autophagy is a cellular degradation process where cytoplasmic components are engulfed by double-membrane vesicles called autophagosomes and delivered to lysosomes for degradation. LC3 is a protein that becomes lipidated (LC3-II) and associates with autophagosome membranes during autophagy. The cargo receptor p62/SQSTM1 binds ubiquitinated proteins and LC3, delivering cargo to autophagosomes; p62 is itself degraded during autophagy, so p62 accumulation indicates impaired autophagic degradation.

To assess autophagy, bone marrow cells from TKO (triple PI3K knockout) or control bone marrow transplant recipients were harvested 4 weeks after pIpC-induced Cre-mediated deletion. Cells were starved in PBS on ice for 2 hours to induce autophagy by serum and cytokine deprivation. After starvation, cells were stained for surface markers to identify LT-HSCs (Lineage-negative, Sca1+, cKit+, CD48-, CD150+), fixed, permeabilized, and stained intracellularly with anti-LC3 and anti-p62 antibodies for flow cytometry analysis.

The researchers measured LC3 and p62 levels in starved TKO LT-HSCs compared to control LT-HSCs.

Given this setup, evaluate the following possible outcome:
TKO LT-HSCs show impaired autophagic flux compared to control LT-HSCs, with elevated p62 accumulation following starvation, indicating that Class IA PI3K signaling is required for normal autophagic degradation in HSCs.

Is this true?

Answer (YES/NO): YES